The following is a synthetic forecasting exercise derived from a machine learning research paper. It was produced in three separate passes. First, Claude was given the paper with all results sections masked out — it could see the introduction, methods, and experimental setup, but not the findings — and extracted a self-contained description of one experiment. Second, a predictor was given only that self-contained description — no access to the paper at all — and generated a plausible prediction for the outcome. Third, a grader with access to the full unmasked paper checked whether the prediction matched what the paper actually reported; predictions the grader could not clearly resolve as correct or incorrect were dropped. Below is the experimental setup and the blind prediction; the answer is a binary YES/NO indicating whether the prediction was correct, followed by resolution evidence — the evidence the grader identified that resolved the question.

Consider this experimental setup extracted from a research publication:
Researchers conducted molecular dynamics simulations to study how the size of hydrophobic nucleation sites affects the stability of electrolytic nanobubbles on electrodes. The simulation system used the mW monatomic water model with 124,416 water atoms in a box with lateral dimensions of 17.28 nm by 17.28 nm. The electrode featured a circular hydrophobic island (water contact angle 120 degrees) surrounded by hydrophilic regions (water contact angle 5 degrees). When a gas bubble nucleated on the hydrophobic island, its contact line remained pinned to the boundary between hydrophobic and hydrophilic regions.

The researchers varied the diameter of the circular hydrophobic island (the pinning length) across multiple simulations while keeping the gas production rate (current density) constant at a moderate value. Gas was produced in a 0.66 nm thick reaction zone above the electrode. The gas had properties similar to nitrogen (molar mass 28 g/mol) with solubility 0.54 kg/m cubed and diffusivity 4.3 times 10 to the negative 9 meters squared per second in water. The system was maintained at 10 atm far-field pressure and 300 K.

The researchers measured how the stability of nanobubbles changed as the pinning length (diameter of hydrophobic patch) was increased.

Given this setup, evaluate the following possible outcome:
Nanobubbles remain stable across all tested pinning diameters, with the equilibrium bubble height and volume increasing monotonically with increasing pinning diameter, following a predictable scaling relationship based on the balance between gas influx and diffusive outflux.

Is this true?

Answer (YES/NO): NO